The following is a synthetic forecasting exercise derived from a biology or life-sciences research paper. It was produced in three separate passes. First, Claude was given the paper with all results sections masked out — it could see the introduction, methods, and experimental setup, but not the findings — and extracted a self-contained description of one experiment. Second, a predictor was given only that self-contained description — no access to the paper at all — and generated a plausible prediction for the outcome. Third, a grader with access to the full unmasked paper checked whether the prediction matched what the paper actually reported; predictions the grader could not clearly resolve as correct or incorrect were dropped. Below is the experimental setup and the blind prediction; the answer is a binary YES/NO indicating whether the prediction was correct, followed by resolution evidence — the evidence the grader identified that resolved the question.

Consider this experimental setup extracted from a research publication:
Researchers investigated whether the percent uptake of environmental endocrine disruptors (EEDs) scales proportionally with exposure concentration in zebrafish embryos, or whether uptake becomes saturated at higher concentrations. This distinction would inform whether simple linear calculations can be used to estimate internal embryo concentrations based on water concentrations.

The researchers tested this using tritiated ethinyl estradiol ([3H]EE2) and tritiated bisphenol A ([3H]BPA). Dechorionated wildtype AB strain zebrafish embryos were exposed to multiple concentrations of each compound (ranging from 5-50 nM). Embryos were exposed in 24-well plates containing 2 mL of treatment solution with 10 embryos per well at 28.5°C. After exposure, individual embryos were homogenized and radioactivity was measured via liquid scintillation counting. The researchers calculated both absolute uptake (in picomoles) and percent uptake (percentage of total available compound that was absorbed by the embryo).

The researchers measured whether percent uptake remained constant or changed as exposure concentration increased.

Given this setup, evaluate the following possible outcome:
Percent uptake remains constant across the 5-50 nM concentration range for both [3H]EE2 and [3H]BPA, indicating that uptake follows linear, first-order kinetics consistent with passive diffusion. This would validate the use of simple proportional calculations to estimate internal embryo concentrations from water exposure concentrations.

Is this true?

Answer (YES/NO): YES